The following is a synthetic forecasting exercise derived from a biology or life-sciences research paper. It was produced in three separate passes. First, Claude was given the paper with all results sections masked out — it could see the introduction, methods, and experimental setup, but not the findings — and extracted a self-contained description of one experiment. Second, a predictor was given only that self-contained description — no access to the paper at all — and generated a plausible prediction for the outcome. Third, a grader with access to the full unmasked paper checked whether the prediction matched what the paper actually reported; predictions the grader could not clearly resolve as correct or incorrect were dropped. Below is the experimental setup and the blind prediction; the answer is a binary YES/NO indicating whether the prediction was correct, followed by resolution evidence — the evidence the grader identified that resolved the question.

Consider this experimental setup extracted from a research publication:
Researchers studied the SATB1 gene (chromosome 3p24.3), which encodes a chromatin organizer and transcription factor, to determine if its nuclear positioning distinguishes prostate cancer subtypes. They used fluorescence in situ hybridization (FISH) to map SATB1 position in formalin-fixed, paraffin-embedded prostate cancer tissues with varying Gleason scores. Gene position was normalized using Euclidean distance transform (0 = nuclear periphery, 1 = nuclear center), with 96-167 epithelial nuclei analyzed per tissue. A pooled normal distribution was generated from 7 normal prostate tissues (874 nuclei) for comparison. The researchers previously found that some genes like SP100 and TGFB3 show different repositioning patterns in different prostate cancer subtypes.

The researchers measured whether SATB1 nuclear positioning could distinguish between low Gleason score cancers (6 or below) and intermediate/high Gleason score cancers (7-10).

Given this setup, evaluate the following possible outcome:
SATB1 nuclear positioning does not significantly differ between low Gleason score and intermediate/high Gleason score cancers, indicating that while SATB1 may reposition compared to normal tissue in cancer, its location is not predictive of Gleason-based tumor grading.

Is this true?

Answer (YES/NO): YES